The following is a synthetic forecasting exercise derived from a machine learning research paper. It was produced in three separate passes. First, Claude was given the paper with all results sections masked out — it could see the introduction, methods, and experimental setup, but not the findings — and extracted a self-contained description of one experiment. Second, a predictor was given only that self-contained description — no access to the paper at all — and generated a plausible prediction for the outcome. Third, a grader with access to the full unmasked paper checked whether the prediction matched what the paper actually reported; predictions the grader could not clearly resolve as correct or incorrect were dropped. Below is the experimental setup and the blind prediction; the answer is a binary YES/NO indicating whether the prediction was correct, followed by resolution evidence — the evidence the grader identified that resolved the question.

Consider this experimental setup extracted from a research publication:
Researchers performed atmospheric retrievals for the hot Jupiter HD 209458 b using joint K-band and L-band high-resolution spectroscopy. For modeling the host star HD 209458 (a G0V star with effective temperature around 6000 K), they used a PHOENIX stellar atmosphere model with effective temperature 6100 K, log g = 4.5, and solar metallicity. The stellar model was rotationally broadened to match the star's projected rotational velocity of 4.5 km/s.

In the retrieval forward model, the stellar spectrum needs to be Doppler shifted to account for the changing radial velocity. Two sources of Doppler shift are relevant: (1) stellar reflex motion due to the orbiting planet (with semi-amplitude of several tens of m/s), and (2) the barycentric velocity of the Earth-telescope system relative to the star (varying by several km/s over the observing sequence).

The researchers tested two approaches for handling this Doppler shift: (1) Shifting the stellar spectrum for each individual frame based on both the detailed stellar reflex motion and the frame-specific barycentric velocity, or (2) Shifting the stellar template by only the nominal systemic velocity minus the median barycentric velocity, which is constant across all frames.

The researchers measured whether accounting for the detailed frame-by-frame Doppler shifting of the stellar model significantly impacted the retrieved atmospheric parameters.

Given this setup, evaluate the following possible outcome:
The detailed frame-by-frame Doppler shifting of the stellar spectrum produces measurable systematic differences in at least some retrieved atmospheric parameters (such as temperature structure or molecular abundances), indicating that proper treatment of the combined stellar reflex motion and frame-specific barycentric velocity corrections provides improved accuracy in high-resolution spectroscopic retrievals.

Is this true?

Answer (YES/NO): NO